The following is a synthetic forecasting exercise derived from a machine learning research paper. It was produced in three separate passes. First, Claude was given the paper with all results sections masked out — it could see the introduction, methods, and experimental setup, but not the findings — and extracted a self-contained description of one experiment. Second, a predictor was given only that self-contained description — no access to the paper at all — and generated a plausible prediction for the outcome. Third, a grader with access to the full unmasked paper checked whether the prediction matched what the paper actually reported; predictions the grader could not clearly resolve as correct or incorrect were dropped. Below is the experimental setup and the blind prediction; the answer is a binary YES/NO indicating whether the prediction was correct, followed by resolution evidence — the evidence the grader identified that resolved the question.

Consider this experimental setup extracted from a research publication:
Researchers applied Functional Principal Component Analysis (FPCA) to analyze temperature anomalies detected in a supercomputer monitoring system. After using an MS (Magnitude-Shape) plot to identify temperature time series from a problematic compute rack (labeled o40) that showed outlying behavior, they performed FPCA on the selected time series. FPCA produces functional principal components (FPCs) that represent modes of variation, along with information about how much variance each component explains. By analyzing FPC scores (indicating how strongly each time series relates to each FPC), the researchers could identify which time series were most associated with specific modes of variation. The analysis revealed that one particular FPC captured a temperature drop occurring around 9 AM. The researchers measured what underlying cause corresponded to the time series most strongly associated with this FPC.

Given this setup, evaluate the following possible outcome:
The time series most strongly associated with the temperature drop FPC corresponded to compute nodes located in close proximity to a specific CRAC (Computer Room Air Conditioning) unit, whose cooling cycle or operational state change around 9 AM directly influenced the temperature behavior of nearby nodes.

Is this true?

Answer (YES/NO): NO